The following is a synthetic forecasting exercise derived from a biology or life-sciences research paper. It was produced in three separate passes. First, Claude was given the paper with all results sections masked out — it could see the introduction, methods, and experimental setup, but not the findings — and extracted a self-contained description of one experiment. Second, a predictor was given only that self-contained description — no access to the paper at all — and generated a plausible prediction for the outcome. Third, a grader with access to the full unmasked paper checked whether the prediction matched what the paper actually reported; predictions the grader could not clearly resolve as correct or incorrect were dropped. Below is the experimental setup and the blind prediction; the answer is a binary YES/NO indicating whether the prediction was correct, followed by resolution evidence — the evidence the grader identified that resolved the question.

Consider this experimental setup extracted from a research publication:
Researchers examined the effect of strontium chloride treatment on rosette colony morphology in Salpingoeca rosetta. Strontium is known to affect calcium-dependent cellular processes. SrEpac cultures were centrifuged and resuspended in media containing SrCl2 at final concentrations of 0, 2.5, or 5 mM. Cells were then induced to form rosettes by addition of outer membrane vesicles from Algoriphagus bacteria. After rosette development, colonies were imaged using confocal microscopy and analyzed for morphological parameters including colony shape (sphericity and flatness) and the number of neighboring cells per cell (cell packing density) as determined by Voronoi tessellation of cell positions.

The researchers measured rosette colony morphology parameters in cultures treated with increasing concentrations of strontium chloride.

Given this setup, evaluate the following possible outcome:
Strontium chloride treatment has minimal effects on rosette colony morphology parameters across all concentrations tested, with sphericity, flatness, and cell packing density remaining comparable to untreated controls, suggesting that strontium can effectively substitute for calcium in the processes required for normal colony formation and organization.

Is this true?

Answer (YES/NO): NO